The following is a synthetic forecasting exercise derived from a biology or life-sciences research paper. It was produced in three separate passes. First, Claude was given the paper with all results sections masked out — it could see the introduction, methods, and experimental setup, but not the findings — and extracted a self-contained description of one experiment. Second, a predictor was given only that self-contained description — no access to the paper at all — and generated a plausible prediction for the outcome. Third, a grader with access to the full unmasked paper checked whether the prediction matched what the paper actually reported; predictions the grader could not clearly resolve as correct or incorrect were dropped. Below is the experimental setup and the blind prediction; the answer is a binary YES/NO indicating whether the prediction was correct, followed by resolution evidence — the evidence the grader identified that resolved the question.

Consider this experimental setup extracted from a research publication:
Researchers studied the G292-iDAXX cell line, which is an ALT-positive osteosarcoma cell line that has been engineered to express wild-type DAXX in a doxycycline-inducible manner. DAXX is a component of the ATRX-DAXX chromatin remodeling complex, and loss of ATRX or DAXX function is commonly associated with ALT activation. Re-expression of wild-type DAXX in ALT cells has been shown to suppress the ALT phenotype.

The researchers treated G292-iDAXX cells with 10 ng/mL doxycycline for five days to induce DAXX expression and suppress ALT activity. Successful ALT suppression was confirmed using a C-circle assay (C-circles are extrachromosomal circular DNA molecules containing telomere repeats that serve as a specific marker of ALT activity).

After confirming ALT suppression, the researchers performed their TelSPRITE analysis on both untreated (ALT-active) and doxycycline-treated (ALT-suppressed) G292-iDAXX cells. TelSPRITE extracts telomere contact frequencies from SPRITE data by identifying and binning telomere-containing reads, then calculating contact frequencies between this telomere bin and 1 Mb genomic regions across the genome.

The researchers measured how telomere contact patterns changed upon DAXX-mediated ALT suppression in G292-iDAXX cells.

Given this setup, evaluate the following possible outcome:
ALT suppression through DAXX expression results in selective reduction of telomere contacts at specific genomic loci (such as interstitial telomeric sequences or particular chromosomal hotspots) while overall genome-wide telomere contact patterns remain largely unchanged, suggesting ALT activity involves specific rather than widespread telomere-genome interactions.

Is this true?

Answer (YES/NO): NO